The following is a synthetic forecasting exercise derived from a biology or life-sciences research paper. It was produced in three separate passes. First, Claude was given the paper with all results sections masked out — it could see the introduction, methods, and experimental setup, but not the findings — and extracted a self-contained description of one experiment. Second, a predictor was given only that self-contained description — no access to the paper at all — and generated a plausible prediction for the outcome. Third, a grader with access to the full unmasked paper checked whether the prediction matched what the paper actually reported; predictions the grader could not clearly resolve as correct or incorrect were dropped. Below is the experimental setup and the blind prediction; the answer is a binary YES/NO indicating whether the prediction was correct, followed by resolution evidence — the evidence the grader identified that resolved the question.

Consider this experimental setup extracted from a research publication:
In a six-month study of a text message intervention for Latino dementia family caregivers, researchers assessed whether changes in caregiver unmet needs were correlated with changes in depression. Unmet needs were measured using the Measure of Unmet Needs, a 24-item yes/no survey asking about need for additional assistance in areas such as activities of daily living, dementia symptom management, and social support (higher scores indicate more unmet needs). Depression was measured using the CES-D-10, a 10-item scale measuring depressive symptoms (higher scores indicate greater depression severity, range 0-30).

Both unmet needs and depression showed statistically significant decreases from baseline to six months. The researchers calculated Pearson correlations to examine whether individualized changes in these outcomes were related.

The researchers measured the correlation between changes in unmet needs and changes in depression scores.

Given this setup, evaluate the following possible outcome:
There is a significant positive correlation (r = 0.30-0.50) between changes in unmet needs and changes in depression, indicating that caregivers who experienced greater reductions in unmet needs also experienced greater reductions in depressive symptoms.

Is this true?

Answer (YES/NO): NO